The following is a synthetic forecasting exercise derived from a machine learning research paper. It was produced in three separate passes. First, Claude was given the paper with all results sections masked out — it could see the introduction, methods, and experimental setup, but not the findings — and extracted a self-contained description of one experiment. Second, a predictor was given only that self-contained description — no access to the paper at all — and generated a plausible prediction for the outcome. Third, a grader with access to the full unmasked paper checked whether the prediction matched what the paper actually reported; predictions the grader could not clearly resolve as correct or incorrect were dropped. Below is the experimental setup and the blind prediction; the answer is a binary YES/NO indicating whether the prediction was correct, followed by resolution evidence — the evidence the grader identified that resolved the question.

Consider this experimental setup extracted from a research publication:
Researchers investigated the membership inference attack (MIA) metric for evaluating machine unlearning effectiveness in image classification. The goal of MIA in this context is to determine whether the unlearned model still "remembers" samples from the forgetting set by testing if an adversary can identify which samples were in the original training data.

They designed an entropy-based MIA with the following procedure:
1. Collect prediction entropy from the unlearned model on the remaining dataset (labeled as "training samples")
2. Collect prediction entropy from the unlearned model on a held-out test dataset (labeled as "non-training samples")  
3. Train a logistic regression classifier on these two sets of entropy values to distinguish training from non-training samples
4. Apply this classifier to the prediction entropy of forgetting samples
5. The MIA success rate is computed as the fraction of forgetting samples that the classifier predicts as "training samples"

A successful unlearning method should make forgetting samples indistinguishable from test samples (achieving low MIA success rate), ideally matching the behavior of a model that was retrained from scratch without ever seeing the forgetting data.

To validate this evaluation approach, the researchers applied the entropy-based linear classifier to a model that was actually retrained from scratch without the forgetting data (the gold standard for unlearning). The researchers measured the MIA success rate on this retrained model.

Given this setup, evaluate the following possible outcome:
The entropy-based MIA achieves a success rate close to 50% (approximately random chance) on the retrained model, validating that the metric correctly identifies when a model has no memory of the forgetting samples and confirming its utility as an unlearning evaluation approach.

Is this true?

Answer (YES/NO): NO